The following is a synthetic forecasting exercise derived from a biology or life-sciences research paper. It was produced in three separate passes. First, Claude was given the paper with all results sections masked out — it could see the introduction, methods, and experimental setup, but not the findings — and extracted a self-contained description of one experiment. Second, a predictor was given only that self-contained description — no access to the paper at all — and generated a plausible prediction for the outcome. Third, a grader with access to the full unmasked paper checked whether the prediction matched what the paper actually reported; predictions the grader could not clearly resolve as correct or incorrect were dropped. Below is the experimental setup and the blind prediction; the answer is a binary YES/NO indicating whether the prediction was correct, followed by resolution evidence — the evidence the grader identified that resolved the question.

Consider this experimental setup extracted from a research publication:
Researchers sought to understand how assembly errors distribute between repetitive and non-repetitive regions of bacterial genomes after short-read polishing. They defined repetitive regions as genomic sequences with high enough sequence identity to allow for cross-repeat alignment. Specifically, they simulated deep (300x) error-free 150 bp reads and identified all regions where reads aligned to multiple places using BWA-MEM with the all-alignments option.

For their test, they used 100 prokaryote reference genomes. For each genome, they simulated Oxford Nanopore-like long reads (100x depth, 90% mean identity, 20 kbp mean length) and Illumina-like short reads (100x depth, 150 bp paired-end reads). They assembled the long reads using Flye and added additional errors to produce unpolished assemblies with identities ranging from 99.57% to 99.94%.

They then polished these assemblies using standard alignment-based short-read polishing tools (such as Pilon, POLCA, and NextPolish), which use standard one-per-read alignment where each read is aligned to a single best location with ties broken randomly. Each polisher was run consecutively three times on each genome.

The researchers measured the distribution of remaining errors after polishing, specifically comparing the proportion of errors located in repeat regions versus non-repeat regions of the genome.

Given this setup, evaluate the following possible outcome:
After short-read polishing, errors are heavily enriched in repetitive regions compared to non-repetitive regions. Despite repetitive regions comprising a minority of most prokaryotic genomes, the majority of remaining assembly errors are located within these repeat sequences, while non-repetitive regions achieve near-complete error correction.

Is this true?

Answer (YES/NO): YES